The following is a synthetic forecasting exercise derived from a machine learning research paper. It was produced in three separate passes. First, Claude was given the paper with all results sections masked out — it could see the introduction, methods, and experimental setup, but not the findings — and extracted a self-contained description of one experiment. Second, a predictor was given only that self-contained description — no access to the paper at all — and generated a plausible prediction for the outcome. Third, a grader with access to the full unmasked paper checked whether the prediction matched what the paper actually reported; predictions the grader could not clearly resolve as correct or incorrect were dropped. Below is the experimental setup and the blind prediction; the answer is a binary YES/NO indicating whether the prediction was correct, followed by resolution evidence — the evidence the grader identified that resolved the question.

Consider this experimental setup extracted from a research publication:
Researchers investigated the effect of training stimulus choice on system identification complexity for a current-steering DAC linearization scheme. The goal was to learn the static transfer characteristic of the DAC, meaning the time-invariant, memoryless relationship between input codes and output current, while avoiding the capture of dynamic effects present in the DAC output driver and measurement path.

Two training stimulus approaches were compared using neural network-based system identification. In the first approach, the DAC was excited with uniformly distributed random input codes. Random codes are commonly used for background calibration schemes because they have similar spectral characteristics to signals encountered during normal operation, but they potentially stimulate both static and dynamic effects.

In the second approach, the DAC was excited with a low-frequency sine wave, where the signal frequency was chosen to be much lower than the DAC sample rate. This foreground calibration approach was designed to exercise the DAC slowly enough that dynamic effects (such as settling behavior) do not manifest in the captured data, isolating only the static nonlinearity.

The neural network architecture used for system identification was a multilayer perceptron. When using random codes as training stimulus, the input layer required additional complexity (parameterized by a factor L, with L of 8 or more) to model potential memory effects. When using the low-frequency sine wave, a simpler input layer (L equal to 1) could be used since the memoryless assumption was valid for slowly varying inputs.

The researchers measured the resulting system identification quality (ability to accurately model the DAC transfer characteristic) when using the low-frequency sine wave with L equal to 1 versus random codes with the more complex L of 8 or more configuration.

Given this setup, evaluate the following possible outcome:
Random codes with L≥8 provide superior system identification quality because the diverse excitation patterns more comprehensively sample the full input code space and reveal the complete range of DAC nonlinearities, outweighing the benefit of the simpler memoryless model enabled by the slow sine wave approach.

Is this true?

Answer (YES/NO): NO